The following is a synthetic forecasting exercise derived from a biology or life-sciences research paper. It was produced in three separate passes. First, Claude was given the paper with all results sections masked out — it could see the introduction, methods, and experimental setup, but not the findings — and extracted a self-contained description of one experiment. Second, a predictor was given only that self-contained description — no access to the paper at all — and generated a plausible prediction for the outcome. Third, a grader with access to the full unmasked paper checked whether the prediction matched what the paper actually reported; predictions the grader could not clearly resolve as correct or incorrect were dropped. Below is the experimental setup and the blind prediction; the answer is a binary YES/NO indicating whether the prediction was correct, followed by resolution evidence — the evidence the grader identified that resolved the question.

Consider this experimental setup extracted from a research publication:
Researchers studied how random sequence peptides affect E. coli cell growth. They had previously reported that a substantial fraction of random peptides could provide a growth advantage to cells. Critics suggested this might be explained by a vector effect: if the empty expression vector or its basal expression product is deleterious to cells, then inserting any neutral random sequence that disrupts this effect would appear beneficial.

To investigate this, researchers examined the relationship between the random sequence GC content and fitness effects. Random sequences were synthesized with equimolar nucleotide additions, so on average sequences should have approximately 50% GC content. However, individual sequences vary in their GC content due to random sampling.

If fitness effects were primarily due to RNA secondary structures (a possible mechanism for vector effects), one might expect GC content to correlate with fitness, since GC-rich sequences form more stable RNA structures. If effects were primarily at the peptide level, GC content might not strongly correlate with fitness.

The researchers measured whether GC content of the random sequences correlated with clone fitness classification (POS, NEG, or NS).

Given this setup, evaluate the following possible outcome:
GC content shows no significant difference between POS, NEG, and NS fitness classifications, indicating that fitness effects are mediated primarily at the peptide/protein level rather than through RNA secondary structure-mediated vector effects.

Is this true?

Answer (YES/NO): YES